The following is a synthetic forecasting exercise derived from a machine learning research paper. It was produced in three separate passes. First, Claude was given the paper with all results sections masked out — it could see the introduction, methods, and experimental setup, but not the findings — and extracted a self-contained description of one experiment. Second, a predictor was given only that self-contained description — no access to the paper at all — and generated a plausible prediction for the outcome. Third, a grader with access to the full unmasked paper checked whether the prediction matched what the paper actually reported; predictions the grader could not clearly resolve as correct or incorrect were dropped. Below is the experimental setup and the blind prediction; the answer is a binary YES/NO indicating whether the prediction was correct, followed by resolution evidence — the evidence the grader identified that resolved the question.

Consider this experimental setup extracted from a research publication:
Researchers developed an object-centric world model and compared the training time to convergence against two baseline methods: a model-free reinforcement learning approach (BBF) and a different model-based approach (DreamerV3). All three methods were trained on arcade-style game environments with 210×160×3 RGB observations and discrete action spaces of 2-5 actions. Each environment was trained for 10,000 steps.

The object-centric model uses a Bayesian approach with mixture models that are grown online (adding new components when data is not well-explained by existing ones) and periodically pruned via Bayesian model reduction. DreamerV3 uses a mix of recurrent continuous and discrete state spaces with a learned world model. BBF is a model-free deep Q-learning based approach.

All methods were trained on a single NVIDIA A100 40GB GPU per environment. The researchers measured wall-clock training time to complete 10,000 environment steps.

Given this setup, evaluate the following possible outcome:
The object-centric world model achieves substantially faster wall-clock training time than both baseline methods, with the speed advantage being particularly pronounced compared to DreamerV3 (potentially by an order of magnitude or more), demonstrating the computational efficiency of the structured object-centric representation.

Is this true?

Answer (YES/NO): NO